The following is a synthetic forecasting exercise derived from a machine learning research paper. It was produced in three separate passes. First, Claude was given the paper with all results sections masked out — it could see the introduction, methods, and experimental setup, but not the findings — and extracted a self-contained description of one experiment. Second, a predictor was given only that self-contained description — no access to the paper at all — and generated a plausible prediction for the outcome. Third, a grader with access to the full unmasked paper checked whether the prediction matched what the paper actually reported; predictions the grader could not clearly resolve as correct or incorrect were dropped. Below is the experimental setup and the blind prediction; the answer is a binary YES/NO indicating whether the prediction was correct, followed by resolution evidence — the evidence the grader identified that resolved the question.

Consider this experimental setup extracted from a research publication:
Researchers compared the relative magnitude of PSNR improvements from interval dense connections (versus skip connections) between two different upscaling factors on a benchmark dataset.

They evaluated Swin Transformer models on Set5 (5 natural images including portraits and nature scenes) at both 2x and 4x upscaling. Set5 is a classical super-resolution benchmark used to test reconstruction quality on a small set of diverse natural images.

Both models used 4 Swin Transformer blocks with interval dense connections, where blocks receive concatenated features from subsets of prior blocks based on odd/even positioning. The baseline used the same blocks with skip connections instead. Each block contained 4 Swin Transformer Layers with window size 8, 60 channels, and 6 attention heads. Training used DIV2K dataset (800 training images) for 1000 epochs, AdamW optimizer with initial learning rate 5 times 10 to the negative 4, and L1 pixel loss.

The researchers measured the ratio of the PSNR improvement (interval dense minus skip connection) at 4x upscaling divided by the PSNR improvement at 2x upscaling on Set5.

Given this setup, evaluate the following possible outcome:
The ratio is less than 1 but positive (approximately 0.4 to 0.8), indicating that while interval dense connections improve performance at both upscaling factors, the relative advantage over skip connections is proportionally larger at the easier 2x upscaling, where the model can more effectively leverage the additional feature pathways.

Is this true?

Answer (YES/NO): NO